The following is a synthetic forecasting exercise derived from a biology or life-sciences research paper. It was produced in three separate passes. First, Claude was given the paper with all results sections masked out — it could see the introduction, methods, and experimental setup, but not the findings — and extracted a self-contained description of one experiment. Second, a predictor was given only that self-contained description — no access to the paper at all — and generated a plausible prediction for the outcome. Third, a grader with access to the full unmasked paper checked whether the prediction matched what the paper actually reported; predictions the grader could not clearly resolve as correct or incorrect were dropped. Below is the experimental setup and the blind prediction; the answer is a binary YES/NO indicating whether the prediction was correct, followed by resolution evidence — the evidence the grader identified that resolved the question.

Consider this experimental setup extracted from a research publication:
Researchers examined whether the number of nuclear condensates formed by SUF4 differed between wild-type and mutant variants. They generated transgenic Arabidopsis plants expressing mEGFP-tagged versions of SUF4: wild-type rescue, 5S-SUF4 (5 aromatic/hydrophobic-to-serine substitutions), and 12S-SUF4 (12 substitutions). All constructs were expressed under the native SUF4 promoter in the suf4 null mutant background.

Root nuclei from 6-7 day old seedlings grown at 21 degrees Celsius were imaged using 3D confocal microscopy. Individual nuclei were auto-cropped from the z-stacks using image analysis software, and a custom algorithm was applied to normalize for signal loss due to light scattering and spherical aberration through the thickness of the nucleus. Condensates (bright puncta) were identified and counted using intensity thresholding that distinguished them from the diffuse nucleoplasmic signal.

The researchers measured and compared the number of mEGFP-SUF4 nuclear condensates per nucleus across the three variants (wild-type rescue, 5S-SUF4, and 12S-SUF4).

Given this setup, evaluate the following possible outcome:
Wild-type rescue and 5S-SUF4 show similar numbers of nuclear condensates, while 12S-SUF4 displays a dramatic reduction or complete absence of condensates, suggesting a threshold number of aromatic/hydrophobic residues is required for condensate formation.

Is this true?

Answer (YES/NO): NO